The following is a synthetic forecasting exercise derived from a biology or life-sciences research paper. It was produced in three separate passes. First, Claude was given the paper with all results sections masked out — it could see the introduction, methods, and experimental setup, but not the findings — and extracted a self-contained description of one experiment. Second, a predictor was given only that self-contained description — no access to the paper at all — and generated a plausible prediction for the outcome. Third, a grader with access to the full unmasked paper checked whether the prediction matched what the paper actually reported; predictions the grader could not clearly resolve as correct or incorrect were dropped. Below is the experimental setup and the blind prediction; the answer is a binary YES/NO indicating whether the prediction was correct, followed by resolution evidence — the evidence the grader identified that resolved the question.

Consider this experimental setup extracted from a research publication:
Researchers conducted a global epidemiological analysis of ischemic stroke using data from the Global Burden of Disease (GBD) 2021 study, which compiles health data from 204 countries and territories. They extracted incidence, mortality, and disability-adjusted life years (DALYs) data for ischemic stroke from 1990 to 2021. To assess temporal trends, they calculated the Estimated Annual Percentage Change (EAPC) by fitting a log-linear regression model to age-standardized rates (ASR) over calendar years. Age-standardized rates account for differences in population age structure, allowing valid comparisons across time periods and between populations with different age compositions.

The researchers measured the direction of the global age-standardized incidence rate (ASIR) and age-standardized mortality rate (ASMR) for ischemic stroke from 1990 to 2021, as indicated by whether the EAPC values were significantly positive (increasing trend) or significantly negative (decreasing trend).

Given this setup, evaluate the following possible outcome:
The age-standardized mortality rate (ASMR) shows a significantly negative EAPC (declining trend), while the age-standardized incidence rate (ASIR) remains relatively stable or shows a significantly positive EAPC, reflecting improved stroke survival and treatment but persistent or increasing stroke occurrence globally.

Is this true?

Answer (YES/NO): NO